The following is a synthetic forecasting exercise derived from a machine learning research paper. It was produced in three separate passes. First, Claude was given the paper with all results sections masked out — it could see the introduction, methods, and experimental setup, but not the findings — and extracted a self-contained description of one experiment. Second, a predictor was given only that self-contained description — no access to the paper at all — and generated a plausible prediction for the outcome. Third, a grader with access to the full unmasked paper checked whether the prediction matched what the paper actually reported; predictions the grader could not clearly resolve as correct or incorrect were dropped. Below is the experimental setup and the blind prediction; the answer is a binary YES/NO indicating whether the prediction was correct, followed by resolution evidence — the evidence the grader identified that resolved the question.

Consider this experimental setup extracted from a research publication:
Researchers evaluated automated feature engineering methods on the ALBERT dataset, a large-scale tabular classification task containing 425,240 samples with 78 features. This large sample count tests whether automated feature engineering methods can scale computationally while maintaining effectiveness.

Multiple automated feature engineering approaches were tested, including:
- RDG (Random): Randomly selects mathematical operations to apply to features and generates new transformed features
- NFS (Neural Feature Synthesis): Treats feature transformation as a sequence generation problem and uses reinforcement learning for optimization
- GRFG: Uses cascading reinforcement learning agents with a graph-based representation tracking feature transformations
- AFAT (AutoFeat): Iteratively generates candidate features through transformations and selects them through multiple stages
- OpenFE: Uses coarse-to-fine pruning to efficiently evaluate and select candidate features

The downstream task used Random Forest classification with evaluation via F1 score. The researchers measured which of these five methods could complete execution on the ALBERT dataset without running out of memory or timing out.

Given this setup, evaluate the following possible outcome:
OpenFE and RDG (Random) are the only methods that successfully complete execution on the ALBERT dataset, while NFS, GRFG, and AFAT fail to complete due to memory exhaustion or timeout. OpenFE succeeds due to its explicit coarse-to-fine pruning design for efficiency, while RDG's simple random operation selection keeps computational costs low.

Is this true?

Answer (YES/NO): NO